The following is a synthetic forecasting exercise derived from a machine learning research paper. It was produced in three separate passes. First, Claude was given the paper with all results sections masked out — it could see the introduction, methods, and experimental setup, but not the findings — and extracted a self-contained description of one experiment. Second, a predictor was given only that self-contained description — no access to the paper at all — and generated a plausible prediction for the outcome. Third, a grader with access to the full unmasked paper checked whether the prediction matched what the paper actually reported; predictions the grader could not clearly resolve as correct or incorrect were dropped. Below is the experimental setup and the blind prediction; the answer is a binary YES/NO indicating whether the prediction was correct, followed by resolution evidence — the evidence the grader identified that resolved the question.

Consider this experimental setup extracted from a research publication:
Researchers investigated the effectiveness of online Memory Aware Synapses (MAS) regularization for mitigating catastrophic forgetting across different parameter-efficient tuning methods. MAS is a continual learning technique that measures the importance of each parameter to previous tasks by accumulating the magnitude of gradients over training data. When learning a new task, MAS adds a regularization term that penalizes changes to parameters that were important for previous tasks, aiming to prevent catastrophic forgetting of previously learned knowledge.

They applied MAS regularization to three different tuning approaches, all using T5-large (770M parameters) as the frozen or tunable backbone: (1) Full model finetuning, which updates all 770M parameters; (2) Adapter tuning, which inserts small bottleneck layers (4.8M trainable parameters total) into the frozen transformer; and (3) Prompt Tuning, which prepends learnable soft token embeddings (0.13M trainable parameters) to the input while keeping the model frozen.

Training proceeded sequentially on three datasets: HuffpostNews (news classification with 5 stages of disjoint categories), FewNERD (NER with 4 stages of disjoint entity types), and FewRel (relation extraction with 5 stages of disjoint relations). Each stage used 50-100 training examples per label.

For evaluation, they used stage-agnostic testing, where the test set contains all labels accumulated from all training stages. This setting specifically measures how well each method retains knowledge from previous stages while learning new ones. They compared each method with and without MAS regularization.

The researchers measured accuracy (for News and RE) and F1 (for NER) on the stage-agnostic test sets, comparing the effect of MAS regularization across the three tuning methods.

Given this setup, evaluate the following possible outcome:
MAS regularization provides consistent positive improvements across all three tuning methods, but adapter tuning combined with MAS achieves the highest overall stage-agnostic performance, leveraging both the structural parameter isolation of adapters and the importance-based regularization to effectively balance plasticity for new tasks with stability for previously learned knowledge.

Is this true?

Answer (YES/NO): NO